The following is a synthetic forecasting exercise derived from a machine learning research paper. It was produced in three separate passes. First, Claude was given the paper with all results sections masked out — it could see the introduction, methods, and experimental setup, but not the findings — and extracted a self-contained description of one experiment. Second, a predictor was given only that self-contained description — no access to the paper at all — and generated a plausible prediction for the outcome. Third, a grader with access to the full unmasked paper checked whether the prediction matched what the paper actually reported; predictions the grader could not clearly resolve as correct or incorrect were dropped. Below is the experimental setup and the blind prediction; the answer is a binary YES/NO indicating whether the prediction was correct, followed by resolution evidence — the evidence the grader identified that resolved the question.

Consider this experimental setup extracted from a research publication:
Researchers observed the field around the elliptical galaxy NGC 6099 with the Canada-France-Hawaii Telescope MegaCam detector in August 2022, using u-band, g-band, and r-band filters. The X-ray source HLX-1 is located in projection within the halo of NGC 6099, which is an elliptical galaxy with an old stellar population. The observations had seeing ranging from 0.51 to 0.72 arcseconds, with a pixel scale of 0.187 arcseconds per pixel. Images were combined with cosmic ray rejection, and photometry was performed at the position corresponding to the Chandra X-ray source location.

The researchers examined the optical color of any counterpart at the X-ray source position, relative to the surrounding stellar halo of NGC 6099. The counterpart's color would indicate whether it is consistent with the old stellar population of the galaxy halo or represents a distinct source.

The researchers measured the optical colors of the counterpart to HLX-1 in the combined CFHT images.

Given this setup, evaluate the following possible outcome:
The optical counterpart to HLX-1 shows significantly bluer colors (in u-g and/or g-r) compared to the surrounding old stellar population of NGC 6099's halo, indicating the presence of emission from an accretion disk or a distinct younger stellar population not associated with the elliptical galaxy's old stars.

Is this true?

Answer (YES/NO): YES